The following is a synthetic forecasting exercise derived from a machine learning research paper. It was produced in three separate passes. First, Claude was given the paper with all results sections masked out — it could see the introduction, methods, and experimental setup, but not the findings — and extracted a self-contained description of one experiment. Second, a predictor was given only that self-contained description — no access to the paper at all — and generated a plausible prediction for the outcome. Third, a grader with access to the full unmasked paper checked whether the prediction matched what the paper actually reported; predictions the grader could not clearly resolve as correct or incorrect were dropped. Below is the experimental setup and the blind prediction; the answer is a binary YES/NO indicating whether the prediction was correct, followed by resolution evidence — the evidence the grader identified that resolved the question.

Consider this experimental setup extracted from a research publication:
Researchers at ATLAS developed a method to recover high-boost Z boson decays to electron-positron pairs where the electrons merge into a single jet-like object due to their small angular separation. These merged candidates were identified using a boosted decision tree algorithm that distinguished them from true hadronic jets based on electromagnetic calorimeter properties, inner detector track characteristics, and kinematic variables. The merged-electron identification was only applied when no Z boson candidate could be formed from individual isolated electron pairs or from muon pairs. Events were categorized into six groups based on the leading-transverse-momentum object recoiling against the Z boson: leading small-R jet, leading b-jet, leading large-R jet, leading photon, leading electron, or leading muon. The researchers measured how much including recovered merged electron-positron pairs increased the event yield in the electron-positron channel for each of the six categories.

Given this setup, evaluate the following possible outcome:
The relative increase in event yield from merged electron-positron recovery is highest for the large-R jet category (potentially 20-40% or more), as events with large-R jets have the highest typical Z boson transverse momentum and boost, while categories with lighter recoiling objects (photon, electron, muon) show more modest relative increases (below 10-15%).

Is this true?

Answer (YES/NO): NO